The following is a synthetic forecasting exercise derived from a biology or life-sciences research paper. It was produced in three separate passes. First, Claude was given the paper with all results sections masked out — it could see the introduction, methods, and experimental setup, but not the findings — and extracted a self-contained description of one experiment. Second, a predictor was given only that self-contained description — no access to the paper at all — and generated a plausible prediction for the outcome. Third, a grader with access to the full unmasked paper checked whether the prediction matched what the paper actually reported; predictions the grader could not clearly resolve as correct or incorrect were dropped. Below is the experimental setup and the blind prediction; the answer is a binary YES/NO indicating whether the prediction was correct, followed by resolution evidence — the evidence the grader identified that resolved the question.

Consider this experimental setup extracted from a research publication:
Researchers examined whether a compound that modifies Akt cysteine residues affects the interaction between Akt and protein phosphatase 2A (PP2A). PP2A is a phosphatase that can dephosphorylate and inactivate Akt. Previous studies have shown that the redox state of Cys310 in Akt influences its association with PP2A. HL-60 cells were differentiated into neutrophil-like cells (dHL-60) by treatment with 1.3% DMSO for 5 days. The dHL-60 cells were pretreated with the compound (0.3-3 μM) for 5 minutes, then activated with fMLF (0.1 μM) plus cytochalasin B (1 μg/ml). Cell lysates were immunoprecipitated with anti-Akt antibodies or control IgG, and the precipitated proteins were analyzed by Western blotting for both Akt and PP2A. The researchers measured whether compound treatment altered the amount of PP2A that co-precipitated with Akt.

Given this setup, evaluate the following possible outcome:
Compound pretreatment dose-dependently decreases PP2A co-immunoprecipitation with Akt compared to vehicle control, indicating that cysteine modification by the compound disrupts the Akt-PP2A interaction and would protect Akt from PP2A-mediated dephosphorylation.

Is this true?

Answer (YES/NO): NO